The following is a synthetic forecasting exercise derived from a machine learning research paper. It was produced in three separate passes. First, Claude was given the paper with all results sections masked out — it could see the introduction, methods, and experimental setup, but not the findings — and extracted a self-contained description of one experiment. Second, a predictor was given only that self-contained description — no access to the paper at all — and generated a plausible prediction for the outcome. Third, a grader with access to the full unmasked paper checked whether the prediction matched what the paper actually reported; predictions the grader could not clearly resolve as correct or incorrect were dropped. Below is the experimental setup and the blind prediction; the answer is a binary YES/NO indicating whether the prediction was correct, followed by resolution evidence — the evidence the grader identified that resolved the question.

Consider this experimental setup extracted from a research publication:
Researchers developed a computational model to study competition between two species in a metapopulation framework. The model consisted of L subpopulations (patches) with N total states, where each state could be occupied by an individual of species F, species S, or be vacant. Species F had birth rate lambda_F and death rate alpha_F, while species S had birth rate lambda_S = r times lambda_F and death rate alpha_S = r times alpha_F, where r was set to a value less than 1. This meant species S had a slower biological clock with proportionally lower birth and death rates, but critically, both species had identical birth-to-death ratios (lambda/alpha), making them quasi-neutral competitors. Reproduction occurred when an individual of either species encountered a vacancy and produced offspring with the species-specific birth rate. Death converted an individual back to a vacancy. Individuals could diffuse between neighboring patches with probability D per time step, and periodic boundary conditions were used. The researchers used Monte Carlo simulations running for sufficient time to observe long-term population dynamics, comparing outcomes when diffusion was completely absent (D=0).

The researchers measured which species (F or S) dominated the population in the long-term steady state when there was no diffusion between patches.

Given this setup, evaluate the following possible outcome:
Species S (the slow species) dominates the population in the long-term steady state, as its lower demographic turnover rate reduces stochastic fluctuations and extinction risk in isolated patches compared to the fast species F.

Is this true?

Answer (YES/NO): YES